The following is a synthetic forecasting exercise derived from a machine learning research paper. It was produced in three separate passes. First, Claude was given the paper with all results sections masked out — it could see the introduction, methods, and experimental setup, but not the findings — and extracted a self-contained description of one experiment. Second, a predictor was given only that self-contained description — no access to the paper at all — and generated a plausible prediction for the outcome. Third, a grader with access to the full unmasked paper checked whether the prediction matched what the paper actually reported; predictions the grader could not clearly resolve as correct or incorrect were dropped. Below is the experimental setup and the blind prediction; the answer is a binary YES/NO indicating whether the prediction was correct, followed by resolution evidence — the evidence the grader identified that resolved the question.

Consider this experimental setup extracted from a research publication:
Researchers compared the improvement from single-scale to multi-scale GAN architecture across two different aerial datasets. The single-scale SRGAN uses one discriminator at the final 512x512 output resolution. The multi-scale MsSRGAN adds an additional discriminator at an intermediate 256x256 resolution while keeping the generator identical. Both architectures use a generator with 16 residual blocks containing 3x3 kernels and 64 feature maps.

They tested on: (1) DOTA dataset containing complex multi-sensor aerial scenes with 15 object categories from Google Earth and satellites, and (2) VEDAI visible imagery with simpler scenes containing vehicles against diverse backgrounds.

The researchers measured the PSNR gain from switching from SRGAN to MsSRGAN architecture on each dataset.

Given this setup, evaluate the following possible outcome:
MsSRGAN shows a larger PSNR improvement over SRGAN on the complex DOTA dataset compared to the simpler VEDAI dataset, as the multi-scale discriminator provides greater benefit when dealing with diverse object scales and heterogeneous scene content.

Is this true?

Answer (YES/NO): YES